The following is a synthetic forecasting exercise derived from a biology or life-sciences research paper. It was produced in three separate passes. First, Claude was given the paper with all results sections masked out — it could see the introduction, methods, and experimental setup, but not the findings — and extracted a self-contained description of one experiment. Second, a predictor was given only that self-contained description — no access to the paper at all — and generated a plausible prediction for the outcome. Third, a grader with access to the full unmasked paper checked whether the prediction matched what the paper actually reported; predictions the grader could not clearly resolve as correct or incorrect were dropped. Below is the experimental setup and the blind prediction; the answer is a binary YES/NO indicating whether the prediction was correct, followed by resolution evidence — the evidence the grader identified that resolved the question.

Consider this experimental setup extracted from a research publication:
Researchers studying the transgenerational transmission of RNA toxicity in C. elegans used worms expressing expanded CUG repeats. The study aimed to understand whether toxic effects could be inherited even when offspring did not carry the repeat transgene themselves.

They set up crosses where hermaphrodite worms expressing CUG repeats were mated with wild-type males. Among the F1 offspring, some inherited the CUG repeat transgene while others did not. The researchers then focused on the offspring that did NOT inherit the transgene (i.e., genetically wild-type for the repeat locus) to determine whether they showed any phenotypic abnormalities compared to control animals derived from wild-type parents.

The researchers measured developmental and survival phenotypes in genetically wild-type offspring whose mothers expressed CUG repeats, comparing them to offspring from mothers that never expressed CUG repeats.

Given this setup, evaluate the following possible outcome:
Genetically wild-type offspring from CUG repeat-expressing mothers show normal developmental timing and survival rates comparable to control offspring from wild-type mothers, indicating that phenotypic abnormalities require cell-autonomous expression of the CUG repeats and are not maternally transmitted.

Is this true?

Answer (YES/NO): NO